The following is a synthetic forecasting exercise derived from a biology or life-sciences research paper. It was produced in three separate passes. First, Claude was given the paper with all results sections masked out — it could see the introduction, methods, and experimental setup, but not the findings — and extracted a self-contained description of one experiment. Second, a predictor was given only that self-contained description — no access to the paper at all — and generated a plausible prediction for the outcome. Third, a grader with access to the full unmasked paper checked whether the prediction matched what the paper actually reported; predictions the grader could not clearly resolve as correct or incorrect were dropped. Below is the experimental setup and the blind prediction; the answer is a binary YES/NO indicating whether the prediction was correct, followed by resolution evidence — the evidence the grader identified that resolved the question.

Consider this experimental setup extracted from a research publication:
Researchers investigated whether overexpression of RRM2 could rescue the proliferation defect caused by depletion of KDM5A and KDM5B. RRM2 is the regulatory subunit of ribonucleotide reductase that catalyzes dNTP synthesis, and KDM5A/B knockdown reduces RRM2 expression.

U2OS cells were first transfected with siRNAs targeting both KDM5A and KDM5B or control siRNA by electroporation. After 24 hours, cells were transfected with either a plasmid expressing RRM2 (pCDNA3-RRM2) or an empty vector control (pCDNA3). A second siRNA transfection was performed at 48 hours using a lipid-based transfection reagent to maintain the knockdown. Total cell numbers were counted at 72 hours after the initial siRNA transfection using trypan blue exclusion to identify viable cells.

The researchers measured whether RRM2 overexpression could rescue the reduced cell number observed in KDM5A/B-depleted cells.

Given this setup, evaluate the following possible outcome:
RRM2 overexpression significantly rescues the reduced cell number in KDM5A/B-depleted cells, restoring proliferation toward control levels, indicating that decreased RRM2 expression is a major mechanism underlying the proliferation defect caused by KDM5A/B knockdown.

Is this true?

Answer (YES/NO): YES